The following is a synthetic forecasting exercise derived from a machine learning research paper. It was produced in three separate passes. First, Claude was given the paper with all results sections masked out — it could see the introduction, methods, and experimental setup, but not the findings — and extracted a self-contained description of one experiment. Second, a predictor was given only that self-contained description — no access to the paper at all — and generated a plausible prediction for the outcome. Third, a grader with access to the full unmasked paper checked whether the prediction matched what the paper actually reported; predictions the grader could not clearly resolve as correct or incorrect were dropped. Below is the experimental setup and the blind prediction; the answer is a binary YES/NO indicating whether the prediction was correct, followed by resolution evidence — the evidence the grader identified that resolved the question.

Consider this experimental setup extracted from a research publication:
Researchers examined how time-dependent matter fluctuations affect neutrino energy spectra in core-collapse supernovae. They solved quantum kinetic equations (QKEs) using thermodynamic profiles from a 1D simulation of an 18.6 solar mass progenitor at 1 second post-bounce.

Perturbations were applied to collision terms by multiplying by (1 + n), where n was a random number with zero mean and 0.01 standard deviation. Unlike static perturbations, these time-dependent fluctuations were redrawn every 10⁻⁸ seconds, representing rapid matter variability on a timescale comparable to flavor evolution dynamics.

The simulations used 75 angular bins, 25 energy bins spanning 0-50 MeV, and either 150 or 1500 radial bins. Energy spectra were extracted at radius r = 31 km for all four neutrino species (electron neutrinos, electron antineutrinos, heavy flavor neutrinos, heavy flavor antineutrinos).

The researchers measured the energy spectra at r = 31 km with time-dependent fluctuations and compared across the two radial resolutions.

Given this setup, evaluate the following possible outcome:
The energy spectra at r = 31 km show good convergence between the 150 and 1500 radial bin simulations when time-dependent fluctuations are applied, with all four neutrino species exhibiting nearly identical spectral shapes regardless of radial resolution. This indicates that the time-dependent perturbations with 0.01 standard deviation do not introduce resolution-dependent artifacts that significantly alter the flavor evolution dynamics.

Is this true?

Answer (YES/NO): YES